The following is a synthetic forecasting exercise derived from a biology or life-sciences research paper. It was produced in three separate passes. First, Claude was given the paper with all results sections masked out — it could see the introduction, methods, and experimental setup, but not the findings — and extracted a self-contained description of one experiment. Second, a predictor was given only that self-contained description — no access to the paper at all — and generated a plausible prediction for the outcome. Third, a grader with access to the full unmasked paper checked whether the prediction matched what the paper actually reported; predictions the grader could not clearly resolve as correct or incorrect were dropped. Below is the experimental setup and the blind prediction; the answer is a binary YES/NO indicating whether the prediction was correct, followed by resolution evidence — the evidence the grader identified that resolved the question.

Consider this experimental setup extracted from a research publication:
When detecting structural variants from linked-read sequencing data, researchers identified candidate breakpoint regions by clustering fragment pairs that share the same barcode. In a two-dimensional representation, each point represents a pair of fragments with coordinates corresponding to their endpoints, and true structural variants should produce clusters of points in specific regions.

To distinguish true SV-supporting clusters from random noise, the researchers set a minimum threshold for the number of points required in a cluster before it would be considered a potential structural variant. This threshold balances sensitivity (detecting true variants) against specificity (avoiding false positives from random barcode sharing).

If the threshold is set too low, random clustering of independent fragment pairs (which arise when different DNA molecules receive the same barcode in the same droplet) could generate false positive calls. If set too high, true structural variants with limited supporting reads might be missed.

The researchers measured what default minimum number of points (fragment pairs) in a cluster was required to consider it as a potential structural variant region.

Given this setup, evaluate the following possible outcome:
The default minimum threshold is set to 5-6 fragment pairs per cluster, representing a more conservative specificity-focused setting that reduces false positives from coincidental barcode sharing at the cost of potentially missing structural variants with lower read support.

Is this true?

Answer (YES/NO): YES